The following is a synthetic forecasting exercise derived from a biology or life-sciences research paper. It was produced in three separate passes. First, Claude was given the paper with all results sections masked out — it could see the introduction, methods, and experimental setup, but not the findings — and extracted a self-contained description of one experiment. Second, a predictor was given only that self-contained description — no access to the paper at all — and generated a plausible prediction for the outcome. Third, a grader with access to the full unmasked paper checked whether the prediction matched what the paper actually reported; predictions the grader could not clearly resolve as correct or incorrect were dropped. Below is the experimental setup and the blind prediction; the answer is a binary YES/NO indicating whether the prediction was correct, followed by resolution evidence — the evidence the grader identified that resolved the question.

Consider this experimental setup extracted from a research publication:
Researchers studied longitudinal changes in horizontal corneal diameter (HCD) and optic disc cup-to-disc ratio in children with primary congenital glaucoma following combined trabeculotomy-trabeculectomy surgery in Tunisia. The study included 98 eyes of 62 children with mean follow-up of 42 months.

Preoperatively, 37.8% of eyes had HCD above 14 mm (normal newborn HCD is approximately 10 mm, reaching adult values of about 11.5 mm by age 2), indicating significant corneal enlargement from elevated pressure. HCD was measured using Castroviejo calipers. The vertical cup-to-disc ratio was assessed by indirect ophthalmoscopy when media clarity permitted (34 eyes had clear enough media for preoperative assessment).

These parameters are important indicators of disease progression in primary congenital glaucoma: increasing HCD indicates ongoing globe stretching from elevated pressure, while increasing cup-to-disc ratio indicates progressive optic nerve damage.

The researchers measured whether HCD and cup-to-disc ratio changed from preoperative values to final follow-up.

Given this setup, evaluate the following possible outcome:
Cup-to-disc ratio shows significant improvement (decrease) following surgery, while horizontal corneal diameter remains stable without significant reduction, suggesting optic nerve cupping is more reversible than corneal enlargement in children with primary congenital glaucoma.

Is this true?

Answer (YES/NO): NO